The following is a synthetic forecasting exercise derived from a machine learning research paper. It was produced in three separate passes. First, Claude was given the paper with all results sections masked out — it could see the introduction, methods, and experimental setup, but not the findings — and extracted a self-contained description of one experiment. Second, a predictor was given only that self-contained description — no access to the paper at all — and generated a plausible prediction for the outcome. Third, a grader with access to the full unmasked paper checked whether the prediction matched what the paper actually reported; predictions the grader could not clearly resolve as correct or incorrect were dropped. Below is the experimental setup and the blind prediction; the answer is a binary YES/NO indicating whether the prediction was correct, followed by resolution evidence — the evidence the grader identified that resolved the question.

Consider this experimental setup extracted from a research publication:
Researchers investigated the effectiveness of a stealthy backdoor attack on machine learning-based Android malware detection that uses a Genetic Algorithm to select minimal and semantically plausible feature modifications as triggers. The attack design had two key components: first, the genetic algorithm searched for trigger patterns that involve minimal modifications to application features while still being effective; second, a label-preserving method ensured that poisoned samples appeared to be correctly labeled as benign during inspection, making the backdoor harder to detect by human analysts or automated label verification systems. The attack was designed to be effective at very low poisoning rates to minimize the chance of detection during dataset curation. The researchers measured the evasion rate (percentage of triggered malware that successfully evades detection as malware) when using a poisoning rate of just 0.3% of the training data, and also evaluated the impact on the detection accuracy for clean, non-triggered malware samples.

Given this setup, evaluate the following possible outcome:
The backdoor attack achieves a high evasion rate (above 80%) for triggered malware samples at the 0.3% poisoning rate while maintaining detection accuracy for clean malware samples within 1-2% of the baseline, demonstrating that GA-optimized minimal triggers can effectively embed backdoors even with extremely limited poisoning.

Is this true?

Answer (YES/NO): YES